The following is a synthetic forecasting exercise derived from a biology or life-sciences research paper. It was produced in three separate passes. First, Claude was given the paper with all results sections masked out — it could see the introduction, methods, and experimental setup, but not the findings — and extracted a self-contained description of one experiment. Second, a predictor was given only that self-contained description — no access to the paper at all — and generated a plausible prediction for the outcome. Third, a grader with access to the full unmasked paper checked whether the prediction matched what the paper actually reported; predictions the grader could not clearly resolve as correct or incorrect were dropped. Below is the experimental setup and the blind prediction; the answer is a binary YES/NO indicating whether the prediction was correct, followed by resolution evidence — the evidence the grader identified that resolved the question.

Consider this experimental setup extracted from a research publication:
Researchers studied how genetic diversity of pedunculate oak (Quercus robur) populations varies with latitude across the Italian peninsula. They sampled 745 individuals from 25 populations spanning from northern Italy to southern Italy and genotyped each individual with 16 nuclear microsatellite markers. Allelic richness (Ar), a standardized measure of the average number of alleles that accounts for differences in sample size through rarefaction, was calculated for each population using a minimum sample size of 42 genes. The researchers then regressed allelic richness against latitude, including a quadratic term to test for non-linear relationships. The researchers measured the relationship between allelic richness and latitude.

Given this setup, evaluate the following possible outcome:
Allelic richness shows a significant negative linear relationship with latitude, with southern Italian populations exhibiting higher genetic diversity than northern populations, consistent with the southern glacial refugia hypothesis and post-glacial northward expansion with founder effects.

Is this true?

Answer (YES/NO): NO